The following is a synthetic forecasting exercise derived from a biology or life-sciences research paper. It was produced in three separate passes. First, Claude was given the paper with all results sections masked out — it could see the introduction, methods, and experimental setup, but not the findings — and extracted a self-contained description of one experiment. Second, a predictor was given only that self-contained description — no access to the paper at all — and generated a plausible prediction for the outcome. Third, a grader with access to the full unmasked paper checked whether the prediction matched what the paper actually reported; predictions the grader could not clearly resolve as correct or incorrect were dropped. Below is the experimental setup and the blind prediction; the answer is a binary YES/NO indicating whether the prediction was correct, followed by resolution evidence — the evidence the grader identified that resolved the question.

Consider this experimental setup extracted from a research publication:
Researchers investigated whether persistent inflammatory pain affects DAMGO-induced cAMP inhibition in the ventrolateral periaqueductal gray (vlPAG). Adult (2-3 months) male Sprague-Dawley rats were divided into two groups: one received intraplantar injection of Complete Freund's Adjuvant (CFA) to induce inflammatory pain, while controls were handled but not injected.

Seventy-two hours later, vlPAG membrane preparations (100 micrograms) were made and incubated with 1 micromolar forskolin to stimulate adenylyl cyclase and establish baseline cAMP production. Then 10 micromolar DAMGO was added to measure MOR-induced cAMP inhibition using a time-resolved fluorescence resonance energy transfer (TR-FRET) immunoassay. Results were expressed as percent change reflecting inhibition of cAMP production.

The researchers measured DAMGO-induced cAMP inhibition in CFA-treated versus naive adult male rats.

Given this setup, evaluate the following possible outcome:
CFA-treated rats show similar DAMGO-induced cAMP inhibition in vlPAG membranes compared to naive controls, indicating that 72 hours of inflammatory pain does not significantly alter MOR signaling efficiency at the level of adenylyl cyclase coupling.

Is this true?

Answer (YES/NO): YES